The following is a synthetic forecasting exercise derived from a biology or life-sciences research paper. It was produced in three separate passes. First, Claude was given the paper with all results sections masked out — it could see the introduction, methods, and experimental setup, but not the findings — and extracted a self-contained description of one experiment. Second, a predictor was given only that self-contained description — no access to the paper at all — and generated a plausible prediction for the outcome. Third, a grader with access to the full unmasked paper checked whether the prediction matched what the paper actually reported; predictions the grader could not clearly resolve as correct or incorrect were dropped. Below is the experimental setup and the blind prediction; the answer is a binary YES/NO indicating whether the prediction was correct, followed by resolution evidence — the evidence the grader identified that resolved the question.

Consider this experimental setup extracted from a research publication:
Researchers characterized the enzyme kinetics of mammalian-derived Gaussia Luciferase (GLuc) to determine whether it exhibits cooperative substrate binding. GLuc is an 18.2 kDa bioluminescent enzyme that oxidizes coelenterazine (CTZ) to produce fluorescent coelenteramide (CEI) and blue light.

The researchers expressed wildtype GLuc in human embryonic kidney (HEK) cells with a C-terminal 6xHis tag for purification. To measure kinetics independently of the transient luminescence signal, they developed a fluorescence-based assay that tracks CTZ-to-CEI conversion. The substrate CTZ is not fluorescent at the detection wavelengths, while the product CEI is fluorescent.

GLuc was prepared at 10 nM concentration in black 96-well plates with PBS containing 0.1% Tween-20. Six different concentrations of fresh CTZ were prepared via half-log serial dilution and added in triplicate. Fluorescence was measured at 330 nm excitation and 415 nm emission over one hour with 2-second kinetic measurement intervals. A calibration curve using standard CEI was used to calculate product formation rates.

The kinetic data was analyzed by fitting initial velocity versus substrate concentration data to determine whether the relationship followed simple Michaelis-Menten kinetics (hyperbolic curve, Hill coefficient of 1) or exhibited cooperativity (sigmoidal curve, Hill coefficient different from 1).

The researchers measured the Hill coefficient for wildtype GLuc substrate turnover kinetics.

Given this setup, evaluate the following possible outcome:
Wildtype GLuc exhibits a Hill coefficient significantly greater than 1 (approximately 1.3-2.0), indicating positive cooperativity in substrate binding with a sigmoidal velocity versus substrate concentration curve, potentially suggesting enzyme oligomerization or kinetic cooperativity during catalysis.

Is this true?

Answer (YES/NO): NO